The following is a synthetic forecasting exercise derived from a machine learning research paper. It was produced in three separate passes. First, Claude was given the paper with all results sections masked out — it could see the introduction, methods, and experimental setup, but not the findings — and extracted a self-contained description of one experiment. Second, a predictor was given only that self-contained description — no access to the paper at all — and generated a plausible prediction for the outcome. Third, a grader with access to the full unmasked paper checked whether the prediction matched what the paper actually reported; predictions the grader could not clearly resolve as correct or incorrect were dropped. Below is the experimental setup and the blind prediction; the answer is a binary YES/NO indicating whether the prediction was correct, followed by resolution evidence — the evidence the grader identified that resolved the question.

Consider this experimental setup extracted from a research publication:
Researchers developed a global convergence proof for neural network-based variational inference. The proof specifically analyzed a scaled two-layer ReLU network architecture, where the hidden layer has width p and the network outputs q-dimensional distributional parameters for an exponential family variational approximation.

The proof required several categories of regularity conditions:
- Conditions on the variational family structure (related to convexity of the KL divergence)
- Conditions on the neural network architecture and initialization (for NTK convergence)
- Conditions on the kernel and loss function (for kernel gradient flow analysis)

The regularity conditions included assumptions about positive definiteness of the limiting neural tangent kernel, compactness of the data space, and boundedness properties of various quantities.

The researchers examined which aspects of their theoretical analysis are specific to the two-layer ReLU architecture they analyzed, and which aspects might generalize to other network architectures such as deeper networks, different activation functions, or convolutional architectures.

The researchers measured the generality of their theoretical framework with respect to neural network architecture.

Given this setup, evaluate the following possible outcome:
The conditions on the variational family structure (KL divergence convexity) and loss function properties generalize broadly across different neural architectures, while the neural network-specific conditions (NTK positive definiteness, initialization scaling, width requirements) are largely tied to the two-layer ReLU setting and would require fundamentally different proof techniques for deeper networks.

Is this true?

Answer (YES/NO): NO